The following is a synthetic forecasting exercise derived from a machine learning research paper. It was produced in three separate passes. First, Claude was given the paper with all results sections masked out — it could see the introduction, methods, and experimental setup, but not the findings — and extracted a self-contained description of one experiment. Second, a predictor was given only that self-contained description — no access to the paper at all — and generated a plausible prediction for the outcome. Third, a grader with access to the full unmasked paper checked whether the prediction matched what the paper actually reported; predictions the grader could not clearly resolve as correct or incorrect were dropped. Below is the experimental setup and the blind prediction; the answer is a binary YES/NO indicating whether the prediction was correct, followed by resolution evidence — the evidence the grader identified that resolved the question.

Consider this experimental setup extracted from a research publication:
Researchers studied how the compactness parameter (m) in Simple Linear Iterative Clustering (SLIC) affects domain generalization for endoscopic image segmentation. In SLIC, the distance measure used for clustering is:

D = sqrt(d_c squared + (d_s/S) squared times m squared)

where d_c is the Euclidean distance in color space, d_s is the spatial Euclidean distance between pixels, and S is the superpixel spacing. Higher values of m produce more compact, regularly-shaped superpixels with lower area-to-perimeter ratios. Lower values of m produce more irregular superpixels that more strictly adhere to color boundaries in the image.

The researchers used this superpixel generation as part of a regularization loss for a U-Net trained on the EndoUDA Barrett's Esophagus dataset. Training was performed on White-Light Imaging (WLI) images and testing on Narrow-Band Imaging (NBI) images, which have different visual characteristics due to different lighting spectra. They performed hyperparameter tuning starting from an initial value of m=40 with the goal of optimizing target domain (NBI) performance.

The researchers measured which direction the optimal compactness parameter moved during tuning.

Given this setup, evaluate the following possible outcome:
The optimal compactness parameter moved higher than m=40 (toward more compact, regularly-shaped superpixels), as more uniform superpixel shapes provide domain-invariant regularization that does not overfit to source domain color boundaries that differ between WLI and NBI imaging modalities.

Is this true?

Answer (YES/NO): YES